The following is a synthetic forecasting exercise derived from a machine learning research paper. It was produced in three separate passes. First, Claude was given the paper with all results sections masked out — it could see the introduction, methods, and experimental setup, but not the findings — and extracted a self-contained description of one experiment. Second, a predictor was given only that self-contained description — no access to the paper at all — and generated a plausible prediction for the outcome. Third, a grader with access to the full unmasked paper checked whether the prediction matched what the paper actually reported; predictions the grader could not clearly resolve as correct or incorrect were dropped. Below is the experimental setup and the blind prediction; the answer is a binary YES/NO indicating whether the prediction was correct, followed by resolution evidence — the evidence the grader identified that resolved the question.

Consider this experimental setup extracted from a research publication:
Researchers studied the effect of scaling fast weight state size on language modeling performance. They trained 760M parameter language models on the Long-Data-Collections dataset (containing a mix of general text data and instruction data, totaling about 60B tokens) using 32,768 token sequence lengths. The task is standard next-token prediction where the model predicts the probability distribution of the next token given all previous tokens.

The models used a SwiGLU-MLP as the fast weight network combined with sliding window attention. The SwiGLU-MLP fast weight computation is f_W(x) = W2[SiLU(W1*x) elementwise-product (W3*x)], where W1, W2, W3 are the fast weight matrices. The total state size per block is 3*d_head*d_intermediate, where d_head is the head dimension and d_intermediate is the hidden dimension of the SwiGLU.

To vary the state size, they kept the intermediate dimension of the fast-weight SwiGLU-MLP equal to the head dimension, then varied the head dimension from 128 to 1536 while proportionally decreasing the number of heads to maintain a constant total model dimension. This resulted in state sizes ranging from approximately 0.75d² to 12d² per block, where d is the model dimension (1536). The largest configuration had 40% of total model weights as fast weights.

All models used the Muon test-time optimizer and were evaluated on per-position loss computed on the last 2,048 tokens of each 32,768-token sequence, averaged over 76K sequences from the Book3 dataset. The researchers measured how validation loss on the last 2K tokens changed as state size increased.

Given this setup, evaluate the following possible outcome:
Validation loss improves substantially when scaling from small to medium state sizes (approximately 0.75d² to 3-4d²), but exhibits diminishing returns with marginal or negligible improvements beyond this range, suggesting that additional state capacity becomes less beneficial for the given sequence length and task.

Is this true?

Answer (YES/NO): NO